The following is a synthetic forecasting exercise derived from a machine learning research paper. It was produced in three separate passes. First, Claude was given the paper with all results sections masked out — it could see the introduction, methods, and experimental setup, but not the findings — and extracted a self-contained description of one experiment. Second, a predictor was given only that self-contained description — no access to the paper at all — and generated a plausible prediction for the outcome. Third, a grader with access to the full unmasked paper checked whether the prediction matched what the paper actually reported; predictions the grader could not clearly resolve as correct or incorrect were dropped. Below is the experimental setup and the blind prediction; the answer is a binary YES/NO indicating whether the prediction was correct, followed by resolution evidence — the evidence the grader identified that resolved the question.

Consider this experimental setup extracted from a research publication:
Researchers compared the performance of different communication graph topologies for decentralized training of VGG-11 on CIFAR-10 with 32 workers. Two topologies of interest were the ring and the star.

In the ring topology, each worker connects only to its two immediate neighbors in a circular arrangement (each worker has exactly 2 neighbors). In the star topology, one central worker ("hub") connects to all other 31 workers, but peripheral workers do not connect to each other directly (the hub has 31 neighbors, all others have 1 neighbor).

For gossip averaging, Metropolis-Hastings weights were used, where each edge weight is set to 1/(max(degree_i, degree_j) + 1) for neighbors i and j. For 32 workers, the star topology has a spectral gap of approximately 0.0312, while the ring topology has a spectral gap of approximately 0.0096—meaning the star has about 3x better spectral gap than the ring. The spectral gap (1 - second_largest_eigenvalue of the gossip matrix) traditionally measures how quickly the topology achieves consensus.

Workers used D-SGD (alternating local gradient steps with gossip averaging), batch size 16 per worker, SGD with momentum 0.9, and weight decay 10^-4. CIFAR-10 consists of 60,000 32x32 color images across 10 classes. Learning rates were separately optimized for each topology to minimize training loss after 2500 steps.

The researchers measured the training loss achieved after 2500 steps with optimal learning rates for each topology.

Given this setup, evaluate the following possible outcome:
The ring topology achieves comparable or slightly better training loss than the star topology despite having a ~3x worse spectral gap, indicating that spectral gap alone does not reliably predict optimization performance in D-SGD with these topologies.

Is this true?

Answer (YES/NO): YES